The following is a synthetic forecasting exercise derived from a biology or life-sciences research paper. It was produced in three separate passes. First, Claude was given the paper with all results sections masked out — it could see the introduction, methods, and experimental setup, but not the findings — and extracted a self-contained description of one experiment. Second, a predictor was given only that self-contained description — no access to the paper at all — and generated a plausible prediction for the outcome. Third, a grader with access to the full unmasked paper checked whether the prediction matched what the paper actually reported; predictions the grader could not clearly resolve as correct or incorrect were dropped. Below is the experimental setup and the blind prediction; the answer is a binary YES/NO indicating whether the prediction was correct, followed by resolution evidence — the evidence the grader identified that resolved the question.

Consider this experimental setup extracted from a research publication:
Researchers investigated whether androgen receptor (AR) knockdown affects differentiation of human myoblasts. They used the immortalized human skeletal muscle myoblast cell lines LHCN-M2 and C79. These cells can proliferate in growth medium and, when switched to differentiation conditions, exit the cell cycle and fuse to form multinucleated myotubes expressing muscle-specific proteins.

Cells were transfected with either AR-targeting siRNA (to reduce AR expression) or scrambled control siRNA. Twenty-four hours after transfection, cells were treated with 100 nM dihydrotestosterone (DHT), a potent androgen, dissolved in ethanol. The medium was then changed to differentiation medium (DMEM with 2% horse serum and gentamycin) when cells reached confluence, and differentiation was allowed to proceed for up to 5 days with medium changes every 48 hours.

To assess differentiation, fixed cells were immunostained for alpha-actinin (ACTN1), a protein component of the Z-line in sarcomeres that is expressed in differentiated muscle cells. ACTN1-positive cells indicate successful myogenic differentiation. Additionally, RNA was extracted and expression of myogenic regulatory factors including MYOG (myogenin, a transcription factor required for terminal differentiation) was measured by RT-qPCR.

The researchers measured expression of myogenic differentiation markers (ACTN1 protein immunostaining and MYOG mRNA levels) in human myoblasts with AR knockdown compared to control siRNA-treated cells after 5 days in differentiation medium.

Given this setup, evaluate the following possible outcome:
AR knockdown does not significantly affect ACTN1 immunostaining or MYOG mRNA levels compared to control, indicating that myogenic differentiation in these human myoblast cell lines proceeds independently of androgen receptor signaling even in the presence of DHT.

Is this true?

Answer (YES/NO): NO